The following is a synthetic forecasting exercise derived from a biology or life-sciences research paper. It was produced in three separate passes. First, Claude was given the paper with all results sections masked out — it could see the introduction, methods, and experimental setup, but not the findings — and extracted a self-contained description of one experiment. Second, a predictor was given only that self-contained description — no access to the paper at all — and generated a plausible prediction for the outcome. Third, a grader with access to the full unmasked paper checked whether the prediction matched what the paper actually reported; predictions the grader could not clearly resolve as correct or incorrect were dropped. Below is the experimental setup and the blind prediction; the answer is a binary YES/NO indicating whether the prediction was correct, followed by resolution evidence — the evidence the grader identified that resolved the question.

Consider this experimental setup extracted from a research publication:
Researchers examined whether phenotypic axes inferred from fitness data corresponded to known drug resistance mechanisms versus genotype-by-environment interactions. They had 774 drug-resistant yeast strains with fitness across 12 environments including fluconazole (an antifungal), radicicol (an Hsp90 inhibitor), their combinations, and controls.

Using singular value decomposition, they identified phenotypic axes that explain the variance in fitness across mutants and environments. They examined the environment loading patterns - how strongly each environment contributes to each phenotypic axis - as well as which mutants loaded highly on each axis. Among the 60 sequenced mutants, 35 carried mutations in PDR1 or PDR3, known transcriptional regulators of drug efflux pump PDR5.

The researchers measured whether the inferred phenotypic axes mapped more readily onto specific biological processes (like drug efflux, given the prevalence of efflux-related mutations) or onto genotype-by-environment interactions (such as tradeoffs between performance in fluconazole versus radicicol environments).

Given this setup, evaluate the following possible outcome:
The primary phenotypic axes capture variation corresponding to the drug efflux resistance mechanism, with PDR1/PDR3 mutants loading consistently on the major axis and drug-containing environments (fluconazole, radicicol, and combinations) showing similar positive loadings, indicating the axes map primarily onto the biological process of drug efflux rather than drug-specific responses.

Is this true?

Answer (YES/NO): NO